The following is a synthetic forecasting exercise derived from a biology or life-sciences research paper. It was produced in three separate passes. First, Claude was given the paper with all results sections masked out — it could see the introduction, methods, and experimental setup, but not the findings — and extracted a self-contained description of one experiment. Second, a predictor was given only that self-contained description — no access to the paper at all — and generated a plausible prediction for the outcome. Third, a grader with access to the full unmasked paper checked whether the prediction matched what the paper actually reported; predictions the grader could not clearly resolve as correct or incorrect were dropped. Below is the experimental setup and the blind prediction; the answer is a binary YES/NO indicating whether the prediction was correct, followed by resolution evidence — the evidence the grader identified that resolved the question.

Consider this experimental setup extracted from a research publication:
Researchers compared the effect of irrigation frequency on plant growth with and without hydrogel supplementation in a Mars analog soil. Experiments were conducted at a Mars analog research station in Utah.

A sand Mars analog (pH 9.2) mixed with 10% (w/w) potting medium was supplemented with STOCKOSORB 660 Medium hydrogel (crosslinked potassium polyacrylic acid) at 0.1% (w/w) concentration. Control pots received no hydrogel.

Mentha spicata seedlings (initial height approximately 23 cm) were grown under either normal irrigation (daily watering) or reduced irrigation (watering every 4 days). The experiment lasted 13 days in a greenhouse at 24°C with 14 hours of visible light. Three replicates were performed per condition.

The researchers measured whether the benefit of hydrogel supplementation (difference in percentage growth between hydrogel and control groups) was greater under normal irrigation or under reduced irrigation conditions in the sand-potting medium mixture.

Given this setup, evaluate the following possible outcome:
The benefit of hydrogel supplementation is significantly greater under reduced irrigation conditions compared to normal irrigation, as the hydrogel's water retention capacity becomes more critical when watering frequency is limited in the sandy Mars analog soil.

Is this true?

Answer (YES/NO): YES